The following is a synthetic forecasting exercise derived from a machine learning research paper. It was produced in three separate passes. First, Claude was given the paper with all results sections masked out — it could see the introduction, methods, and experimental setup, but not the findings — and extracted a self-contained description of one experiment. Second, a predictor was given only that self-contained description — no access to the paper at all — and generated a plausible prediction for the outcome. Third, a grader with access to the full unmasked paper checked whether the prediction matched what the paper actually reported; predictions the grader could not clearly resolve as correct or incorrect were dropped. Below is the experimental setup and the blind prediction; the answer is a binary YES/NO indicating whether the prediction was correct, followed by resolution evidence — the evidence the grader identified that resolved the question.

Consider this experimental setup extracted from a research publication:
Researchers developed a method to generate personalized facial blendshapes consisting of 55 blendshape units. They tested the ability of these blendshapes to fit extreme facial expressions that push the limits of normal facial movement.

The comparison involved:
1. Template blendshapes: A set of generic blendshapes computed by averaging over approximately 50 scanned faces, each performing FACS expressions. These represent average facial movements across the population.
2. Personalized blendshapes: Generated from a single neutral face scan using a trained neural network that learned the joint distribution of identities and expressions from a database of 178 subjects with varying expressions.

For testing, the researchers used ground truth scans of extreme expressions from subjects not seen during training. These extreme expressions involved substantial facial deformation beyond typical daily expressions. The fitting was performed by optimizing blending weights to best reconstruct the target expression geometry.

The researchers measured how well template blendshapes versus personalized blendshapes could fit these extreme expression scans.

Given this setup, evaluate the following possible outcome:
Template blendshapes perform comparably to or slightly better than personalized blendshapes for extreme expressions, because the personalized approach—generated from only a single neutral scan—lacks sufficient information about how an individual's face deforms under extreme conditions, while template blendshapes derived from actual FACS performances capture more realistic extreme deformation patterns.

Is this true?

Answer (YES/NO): NO